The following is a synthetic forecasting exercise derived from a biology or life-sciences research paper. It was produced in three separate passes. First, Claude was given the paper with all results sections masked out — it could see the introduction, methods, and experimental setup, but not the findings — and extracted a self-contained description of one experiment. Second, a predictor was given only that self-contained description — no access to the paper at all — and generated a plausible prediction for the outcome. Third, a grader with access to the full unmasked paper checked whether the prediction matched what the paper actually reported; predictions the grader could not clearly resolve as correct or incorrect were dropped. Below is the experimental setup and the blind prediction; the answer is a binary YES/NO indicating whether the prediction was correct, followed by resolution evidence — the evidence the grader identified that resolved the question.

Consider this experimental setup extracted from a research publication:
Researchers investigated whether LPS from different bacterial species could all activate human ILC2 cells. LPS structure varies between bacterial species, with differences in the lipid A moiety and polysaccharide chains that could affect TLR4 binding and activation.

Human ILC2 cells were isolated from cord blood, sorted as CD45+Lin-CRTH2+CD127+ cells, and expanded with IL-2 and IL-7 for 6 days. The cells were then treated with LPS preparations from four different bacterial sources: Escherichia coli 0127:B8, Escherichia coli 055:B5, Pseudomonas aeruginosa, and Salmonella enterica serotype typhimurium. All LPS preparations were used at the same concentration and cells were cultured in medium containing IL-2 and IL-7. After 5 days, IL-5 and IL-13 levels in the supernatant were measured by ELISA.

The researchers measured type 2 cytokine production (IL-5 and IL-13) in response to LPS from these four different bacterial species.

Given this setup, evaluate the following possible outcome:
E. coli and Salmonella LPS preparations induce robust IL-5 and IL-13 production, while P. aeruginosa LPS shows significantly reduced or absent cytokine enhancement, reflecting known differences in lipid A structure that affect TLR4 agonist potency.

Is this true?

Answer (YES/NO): NO